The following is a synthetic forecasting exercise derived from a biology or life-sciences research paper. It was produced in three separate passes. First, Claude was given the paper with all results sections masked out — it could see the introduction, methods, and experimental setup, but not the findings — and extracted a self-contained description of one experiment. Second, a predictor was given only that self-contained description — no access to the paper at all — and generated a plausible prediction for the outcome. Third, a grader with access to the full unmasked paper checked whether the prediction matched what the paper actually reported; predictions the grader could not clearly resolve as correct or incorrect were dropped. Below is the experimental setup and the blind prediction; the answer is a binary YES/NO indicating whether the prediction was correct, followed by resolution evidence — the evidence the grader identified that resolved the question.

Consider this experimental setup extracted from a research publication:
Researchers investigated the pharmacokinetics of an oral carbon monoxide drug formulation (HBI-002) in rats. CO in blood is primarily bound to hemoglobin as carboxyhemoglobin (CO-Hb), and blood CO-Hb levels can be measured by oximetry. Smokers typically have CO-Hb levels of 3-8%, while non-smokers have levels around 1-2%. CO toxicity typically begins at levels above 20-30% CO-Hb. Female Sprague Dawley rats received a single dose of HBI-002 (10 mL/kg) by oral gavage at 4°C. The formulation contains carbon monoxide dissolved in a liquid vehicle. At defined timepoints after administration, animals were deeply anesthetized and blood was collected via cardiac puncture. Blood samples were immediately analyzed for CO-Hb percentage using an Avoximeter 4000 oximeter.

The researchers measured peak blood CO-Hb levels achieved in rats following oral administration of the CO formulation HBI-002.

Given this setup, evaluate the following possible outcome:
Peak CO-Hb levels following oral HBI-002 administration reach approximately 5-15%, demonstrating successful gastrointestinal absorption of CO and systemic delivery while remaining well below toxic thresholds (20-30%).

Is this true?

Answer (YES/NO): YES